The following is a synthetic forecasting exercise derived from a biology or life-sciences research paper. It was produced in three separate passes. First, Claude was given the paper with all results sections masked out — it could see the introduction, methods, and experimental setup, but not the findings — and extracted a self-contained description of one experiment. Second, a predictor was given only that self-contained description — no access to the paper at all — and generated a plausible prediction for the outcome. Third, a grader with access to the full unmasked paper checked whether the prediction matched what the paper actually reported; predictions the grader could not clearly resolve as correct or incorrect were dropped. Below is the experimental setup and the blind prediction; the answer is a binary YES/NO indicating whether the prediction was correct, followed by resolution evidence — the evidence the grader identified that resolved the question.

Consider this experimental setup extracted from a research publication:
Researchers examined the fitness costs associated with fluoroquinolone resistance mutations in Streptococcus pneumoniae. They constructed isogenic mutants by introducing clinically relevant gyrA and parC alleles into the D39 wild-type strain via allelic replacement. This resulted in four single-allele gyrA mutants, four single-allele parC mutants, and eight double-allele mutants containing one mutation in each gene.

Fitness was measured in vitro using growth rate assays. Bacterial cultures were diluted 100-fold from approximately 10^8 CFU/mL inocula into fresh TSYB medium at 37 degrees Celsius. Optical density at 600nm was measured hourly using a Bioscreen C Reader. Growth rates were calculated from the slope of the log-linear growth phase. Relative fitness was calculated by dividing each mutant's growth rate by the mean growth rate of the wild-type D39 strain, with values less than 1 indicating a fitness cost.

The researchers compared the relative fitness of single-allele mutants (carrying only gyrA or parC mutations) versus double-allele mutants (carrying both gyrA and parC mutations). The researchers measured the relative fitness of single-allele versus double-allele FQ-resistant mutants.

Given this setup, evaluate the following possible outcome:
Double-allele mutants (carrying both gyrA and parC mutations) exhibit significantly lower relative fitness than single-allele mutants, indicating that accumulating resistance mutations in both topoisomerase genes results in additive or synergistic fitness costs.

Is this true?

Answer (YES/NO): NO